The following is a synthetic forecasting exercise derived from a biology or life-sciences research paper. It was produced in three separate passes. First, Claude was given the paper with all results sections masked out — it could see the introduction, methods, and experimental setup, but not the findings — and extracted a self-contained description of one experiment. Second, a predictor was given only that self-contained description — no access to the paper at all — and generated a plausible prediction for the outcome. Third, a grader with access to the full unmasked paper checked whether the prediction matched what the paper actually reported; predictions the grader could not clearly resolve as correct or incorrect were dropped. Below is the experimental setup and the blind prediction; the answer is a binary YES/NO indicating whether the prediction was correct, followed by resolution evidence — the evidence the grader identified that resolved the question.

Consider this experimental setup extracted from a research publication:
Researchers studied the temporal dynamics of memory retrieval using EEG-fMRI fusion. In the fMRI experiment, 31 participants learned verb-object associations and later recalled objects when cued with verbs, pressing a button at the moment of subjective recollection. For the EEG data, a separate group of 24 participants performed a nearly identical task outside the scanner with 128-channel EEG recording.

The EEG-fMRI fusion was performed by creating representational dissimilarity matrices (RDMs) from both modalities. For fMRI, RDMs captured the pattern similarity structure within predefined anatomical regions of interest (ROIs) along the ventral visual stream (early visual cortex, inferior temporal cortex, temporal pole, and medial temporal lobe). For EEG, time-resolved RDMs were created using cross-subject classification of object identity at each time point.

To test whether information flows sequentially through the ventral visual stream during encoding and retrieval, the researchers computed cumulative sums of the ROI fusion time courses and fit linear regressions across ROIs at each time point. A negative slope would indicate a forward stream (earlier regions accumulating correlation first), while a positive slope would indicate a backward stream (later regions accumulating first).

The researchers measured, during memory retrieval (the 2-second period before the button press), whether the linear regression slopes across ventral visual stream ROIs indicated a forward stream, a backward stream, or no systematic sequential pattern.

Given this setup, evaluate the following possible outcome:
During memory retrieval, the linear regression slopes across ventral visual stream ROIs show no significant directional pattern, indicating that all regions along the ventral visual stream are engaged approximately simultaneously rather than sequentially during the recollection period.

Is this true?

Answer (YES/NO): NO